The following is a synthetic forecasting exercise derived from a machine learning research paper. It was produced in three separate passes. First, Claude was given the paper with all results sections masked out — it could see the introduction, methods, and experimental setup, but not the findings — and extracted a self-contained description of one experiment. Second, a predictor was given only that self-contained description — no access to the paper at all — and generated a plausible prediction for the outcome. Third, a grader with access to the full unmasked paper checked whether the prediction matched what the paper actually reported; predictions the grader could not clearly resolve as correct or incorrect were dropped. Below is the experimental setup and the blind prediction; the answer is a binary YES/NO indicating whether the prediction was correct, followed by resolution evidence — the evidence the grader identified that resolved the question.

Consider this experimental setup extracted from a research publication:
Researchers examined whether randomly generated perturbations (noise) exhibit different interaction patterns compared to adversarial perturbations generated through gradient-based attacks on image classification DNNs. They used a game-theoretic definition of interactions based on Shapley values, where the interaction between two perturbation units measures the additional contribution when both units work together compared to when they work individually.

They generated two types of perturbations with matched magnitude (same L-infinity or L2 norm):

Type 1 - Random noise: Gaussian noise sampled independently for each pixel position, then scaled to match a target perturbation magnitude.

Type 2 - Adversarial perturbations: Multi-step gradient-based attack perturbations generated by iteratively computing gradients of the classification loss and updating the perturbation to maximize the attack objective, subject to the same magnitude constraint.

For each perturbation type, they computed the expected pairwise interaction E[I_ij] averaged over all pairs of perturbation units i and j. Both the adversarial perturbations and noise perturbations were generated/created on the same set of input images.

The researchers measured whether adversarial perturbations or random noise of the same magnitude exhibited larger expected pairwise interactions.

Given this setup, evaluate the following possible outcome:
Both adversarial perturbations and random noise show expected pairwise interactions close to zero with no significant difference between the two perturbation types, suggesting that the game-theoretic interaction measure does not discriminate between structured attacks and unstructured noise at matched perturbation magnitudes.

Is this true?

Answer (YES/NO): NO